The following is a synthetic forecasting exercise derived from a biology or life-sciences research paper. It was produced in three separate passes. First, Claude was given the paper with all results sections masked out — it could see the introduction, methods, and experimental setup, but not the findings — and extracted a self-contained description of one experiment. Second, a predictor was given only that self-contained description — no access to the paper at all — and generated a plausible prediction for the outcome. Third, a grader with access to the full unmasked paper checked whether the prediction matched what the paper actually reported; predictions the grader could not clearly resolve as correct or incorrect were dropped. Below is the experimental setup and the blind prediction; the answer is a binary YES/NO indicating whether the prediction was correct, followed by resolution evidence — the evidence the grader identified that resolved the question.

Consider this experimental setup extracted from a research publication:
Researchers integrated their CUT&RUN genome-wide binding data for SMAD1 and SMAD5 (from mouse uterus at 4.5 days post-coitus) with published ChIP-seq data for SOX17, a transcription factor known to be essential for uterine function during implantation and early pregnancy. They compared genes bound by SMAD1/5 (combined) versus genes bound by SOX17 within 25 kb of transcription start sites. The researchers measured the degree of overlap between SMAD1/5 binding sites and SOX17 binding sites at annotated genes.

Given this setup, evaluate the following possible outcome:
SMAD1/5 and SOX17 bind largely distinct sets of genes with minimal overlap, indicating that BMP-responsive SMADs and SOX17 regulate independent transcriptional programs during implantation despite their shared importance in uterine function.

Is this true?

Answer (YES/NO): NO